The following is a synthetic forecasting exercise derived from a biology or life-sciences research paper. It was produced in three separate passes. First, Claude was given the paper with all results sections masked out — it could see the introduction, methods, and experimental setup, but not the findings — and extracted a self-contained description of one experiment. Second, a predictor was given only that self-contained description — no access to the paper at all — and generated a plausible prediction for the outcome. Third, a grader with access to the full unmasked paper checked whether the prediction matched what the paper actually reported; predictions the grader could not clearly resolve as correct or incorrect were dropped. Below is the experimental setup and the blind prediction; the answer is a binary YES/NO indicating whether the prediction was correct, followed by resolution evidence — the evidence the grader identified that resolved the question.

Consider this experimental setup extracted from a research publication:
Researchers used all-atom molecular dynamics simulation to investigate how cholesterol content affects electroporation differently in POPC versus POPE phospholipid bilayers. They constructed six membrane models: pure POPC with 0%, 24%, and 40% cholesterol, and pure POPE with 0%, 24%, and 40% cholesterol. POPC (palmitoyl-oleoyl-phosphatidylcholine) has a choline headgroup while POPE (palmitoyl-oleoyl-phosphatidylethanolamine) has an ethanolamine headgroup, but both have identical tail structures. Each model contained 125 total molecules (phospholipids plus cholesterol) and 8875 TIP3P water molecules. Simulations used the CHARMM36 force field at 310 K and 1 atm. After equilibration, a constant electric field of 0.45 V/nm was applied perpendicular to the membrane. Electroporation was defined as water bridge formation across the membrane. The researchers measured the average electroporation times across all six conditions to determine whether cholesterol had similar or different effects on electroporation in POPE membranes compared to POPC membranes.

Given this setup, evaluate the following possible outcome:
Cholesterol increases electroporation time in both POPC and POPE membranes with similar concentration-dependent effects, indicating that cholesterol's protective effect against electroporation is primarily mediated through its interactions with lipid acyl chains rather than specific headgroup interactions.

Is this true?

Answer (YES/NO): NO